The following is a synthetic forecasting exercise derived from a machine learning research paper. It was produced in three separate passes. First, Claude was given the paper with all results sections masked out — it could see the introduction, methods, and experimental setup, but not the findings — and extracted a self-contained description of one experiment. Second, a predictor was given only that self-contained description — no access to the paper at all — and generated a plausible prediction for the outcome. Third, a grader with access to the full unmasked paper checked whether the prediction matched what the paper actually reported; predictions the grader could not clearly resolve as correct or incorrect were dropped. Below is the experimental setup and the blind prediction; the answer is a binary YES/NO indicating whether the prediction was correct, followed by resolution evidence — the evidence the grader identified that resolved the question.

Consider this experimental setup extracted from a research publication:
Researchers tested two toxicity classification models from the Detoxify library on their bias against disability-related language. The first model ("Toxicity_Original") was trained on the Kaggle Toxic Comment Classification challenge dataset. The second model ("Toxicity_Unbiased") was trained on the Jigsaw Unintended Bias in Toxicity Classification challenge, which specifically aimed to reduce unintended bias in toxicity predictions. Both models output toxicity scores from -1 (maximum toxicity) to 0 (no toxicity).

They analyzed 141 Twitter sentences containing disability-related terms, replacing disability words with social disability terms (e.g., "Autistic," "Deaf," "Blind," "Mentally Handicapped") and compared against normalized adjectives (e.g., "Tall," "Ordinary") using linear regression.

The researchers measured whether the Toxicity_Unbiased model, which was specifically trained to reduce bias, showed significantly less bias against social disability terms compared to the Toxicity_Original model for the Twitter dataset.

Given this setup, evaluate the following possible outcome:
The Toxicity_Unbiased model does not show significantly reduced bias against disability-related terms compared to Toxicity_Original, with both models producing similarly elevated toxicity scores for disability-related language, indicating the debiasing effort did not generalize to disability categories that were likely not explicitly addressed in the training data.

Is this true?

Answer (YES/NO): YES